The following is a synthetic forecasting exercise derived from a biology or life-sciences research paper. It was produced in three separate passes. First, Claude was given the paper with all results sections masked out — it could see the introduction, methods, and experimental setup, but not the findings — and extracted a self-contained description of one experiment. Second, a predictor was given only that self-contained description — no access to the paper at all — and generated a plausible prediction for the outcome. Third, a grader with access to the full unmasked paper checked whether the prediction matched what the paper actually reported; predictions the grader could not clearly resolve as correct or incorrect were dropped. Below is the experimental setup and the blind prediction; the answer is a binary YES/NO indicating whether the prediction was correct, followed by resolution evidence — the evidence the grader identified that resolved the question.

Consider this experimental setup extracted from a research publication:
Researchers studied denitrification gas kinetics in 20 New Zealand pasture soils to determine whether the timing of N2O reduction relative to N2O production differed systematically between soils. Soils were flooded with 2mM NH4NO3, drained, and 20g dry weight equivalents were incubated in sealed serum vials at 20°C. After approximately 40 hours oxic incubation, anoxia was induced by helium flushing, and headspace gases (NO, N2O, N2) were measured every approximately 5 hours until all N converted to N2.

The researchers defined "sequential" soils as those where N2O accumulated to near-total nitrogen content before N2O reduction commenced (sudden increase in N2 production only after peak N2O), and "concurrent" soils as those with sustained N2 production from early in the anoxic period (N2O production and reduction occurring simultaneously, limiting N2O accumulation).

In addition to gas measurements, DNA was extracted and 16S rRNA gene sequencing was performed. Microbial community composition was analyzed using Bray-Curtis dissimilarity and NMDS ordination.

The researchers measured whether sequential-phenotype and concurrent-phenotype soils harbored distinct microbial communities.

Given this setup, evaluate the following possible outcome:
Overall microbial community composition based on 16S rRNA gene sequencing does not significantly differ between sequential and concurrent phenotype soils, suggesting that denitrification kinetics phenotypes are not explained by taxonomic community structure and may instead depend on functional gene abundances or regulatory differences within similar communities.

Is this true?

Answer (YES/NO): NO